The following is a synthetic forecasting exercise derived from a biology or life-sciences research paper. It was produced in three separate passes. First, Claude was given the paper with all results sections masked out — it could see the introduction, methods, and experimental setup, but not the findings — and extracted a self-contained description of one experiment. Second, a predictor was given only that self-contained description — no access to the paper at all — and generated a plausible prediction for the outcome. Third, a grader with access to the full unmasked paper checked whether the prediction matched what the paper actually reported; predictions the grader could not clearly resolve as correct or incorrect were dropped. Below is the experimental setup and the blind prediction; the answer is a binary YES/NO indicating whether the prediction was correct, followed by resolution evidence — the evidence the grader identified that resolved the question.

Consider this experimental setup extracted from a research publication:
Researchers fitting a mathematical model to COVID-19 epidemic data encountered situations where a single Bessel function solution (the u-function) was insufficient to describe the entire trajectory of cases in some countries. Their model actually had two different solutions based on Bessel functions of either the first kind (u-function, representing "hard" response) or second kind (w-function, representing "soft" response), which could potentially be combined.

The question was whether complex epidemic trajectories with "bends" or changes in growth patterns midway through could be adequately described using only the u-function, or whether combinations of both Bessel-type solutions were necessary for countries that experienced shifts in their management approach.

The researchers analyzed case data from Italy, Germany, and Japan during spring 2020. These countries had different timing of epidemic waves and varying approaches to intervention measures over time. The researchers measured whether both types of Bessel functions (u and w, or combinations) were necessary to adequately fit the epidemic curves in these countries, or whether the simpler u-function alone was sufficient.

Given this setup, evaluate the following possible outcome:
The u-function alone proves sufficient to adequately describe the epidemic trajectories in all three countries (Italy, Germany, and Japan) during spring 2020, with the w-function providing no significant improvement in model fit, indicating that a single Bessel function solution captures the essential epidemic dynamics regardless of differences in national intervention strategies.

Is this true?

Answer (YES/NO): NO